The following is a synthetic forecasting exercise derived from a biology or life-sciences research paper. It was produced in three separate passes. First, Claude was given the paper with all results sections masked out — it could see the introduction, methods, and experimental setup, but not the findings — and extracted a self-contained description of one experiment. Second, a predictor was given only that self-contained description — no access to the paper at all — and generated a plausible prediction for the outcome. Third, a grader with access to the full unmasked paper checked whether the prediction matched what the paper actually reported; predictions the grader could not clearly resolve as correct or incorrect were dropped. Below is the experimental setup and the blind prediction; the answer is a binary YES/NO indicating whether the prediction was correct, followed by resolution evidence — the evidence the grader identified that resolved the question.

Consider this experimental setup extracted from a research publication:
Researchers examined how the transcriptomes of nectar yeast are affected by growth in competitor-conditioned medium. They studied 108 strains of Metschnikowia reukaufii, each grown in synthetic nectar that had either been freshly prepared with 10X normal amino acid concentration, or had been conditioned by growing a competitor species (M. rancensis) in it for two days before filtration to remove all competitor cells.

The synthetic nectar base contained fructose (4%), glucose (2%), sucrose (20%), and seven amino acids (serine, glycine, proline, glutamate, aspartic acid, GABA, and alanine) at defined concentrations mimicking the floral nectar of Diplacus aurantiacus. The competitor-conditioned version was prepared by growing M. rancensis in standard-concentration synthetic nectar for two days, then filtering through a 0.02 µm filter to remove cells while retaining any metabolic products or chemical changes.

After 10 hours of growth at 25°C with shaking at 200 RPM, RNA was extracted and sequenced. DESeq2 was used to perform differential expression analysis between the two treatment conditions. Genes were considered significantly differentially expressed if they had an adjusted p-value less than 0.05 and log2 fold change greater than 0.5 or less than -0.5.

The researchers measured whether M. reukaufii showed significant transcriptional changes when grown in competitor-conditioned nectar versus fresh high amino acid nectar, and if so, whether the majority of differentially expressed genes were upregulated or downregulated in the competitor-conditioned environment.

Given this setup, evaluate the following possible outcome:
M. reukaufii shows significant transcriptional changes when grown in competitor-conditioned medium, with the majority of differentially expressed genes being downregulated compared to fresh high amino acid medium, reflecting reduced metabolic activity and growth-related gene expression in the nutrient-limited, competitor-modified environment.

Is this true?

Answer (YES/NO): YES